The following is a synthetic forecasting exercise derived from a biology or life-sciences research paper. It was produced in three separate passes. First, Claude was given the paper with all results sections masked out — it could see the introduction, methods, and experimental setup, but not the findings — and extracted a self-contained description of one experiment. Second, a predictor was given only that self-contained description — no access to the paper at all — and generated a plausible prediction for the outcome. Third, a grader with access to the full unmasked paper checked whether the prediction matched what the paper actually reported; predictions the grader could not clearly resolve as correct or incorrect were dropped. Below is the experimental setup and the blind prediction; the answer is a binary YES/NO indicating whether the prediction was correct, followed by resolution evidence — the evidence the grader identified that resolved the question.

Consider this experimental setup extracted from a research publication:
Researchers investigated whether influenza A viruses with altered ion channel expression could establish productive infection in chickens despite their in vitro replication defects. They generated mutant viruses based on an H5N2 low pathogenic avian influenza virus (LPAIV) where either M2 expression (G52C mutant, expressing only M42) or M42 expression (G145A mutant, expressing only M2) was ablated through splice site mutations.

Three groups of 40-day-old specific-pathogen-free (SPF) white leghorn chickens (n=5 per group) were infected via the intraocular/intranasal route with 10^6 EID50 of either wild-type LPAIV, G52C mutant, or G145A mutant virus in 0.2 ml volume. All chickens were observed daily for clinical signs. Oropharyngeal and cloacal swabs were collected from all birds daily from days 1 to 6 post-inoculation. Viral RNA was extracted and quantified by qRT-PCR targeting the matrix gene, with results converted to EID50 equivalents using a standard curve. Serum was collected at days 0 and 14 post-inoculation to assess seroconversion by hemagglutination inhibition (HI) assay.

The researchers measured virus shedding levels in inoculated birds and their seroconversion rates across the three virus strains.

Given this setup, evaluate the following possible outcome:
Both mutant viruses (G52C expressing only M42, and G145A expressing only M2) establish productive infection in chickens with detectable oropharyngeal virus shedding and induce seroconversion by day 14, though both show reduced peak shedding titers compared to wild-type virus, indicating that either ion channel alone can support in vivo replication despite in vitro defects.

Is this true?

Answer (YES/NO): NO